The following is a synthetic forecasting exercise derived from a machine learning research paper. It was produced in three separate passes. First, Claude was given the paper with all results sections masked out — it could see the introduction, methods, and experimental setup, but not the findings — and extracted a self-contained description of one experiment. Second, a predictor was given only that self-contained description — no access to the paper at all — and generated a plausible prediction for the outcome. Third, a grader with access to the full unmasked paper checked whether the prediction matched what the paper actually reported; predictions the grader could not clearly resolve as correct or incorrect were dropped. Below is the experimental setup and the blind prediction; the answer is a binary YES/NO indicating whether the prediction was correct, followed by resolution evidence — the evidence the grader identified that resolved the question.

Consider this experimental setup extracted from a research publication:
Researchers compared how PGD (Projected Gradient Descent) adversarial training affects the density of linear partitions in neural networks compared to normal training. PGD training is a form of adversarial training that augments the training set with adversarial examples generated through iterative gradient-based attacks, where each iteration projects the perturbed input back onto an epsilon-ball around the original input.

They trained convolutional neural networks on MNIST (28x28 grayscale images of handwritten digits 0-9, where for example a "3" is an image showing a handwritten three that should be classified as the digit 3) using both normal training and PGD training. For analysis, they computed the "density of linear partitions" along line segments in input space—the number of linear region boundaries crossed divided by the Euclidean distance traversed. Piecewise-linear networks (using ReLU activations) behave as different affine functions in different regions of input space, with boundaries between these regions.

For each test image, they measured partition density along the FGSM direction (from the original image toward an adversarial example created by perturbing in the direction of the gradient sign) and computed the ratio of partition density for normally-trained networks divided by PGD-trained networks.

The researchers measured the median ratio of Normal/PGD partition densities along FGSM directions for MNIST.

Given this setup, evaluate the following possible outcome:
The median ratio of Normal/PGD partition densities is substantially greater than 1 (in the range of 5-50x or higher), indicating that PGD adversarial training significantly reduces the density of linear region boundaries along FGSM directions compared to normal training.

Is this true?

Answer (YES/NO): NO